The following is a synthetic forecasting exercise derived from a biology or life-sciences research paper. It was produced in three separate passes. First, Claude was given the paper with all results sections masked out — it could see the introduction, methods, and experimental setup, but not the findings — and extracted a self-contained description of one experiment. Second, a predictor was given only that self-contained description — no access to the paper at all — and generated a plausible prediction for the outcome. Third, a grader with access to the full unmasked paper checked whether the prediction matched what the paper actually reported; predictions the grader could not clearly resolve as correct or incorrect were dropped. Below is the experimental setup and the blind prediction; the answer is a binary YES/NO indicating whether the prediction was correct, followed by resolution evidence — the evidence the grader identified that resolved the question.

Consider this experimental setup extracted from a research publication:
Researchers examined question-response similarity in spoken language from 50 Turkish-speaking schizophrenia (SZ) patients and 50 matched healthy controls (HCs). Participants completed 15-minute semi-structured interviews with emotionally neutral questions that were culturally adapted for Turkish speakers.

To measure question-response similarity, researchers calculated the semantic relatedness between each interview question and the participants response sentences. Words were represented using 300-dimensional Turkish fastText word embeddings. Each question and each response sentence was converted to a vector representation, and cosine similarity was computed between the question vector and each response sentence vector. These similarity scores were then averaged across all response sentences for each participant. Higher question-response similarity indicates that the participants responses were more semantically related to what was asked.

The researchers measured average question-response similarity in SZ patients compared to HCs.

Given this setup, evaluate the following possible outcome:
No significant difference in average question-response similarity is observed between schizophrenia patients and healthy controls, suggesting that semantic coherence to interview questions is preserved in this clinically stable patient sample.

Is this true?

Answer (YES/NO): NO